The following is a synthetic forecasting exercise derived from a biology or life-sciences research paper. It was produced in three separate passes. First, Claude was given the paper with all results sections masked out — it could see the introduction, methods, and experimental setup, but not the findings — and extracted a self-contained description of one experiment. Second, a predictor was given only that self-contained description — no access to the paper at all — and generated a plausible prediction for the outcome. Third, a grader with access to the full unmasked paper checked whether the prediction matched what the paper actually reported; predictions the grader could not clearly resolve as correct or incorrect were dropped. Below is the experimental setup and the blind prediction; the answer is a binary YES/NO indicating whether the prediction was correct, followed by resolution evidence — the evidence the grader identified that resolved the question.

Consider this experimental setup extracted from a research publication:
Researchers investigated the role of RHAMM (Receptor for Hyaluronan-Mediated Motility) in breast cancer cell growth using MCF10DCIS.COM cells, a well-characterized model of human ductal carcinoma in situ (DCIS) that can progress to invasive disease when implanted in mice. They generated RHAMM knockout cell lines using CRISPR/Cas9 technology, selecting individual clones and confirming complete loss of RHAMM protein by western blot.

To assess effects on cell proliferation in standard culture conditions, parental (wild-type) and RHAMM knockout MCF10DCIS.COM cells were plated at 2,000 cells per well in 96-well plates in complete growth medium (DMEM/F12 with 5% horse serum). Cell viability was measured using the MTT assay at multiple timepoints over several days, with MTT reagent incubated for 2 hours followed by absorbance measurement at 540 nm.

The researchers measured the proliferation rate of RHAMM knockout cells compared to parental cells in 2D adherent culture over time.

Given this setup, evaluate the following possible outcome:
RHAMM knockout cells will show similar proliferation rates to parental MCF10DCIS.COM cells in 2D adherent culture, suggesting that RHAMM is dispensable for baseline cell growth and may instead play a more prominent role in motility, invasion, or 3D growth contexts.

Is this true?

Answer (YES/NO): YES